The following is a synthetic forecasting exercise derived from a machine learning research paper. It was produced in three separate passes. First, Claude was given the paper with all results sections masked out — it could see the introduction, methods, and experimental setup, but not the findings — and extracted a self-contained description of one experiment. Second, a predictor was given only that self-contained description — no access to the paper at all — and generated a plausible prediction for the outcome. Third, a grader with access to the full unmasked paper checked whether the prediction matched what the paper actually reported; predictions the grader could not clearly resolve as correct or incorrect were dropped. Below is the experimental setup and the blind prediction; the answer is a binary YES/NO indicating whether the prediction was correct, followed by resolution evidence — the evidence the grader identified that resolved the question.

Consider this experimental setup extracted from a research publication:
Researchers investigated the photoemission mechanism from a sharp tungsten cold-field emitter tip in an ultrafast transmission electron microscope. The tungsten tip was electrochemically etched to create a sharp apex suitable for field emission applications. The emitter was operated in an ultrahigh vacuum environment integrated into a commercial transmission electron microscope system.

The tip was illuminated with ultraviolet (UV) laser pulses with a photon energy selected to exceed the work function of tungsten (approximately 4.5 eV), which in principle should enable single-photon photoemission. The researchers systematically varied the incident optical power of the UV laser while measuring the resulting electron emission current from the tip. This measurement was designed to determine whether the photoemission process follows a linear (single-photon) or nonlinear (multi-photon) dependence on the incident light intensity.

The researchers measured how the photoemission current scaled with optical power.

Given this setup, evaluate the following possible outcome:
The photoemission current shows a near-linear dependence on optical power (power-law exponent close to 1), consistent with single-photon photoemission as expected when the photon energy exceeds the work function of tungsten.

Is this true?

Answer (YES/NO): YES